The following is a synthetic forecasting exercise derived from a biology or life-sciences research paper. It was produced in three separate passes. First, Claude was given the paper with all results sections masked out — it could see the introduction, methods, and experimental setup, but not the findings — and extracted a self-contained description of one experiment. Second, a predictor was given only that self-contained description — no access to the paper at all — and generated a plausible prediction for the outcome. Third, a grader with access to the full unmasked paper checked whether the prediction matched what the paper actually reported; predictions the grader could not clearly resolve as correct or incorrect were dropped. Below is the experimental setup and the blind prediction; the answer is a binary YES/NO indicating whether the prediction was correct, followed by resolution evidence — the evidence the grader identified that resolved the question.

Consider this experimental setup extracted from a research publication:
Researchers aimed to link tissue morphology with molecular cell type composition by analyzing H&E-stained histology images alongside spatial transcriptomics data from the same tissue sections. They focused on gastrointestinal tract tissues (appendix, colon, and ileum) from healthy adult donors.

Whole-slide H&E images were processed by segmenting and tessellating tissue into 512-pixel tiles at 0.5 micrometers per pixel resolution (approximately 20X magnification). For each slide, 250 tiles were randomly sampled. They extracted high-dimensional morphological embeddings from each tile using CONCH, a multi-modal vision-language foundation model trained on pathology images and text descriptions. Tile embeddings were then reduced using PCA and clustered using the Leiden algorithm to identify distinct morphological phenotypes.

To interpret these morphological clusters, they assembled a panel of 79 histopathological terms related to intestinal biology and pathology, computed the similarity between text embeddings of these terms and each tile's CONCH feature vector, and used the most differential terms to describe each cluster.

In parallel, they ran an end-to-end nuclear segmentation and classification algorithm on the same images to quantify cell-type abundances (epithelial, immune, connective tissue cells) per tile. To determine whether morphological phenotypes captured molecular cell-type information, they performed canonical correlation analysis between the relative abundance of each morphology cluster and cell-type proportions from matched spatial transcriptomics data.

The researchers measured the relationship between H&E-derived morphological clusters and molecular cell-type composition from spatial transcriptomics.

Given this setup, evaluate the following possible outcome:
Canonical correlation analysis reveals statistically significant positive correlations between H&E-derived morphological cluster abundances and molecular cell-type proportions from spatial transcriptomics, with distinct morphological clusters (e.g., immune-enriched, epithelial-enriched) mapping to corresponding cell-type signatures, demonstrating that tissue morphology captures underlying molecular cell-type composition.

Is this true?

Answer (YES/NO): YES